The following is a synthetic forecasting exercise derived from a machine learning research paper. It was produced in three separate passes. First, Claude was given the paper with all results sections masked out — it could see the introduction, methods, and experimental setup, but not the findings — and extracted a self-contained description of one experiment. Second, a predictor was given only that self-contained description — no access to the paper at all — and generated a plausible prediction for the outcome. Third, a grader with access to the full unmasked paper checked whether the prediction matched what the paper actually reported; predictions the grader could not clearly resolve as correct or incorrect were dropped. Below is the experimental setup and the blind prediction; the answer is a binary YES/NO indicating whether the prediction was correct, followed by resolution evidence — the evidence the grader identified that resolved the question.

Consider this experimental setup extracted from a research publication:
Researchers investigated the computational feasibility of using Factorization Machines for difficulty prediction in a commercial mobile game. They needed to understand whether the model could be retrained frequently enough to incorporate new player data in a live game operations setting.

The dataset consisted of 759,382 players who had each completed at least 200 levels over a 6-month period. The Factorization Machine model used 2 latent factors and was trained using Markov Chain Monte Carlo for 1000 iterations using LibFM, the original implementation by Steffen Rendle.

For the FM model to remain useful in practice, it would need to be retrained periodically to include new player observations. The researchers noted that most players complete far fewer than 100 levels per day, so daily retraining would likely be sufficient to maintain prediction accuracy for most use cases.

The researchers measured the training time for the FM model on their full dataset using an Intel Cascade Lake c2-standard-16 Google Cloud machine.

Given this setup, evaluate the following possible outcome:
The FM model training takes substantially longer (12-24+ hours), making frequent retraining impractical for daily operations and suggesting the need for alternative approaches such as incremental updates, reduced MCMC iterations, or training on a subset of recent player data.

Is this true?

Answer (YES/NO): NO